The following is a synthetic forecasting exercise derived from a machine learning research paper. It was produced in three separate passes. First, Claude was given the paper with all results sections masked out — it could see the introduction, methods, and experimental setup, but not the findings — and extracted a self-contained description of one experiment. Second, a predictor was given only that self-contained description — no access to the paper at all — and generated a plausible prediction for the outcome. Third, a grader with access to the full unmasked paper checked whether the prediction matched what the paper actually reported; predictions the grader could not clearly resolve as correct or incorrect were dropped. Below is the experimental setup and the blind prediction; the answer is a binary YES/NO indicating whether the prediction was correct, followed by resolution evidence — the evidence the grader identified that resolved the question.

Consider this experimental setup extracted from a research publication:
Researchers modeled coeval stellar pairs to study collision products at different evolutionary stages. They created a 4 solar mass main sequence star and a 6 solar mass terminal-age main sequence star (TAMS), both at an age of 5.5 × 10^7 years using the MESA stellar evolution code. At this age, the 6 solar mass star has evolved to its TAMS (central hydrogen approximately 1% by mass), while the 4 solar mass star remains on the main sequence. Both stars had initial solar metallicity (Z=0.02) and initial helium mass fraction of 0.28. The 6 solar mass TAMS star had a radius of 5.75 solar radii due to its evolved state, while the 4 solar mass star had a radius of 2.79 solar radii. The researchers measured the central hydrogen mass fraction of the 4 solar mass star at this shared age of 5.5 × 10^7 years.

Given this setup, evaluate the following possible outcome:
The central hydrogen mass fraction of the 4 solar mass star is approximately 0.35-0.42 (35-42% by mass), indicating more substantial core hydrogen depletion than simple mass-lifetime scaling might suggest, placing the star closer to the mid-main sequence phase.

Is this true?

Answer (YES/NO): NO